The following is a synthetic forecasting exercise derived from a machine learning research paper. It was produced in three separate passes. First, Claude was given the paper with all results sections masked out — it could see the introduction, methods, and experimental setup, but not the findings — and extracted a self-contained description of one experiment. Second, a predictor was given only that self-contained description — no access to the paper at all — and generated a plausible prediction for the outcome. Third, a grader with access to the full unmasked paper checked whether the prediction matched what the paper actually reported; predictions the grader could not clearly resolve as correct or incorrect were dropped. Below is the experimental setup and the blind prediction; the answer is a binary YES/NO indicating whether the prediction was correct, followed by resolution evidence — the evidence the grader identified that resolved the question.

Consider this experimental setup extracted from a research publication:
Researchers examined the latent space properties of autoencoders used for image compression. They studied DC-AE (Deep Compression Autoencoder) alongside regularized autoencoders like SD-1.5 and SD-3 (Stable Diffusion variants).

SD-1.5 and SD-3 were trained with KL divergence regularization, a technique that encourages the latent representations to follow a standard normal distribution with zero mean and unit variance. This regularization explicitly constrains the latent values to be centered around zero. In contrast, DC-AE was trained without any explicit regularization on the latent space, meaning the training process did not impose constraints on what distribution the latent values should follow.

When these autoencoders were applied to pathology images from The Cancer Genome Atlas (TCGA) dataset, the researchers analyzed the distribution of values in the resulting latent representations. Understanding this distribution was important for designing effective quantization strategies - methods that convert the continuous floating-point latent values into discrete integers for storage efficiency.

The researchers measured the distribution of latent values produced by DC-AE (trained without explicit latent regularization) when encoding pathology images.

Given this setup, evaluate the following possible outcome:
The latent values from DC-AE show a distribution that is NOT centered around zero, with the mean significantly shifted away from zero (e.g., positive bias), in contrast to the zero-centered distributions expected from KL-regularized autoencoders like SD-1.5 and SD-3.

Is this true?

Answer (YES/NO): NO